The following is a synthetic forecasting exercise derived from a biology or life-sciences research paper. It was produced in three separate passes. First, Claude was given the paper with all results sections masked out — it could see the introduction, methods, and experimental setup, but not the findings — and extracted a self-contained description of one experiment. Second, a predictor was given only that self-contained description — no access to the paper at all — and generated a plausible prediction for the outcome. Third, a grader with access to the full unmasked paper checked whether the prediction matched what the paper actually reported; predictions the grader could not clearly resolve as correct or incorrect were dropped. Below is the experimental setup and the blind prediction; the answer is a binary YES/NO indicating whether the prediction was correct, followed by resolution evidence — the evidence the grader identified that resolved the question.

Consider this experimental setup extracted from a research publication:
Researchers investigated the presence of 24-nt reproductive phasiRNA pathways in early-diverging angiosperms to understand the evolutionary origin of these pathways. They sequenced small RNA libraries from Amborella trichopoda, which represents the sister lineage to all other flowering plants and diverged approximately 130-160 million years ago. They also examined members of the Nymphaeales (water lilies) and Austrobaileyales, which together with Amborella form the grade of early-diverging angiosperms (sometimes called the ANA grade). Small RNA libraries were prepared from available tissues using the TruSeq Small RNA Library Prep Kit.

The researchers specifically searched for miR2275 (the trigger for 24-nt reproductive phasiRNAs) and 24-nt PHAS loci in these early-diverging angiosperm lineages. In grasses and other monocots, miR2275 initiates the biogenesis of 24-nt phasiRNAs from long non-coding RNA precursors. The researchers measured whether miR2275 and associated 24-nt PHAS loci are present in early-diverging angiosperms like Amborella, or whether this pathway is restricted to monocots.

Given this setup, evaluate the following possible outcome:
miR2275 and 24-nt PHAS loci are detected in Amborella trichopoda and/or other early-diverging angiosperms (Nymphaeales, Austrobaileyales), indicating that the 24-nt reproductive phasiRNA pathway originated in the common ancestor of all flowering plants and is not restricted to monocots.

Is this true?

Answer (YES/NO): YES